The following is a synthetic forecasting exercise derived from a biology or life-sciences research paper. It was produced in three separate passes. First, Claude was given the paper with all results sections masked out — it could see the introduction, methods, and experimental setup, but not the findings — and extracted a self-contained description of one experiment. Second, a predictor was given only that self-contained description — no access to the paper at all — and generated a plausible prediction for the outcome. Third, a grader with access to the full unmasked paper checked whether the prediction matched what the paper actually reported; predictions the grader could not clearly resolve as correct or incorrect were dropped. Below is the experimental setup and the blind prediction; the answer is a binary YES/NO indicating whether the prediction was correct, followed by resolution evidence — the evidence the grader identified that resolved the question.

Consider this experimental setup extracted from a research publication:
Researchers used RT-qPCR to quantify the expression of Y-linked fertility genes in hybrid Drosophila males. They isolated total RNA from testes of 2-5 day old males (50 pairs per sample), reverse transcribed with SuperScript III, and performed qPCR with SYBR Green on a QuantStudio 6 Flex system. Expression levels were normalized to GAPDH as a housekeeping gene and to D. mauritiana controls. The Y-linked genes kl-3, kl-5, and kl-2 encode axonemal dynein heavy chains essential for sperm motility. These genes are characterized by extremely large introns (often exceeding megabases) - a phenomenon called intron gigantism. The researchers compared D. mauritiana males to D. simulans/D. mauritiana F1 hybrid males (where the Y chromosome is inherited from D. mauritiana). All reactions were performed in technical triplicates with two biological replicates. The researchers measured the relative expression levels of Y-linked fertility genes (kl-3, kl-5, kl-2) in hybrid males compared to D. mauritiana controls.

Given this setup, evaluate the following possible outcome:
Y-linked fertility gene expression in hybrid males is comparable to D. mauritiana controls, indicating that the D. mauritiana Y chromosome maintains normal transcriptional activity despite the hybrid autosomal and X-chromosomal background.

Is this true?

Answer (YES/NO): NO